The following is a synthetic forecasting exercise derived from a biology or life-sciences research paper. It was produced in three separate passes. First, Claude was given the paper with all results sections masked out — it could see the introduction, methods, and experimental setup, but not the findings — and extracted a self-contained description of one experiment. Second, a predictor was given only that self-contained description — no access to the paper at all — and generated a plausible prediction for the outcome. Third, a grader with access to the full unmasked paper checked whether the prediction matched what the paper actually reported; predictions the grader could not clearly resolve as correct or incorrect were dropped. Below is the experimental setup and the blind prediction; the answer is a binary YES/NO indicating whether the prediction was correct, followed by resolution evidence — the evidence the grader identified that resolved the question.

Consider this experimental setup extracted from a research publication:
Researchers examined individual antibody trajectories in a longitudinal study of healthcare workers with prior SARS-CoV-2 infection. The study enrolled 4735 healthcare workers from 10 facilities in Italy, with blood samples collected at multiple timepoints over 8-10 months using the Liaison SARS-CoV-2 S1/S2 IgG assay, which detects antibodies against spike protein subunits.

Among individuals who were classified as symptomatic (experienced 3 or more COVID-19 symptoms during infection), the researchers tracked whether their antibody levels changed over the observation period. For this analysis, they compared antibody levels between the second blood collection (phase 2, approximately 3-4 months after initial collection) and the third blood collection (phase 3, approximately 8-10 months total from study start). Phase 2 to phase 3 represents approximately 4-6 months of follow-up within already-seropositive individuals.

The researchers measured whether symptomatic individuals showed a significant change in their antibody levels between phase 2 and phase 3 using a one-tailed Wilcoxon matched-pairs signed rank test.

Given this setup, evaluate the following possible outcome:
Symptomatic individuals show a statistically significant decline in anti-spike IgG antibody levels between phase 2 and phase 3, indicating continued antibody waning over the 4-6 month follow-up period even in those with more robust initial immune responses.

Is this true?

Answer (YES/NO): NO